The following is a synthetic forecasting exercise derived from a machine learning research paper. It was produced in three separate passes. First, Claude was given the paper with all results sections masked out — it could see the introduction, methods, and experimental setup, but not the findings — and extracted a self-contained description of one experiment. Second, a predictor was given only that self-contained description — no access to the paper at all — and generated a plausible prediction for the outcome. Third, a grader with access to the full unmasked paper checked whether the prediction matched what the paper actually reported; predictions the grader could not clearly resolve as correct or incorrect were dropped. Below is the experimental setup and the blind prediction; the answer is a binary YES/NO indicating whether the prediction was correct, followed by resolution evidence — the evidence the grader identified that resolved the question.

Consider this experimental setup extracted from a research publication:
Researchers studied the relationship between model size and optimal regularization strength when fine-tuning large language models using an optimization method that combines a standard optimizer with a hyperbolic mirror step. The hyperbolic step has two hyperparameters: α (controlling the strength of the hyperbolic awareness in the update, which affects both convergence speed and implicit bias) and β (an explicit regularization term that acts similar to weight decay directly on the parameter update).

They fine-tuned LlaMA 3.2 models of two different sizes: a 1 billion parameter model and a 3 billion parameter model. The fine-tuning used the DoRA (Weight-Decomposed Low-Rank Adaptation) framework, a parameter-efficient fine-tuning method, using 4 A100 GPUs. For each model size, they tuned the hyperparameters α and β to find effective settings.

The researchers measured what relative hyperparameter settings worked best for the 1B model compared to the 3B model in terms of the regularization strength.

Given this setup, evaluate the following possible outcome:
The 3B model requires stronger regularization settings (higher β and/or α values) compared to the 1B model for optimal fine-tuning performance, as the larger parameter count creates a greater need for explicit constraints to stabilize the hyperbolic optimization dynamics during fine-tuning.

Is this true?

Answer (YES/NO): NO